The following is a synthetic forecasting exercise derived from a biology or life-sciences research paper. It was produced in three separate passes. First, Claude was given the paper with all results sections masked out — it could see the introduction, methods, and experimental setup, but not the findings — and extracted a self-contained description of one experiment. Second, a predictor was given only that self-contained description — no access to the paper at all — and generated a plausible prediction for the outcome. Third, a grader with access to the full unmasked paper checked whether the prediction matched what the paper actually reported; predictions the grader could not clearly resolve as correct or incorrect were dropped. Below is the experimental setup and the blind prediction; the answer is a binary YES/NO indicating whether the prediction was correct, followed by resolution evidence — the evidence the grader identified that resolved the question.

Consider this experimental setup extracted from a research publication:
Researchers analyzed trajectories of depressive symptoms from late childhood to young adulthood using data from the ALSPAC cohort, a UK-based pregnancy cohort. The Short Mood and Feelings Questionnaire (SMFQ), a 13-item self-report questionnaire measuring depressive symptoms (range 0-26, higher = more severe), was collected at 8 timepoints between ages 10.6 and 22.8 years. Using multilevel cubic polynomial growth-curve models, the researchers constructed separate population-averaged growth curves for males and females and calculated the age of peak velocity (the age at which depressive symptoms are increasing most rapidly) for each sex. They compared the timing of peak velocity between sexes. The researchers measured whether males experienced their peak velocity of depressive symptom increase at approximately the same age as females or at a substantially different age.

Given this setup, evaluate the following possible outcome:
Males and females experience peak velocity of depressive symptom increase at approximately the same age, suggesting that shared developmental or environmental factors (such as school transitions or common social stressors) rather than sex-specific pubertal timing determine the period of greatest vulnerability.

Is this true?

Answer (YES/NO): NO